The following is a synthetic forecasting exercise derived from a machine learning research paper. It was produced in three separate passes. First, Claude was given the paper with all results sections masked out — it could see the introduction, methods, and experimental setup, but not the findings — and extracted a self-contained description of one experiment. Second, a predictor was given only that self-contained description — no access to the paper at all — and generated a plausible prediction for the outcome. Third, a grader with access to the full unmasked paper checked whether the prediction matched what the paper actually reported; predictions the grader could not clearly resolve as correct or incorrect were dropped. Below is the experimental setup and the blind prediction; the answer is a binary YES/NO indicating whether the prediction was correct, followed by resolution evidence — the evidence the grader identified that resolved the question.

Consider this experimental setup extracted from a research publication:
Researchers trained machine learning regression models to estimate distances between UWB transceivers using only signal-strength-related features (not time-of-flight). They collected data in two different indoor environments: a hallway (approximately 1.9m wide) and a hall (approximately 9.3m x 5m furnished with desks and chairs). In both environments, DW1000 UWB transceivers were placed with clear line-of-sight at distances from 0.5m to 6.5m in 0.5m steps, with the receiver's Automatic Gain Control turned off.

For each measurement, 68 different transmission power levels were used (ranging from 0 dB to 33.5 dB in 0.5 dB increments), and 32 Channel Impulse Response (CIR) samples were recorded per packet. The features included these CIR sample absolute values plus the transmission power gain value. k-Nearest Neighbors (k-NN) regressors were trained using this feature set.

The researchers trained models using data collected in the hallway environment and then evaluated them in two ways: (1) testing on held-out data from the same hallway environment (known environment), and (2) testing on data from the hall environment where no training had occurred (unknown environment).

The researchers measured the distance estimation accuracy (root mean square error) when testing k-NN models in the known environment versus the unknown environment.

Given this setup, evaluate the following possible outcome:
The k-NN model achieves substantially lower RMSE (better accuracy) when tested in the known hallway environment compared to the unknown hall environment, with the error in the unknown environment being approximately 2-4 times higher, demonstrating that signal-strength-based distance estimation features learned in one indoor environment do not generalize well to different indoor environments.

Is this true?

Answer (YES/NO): NO